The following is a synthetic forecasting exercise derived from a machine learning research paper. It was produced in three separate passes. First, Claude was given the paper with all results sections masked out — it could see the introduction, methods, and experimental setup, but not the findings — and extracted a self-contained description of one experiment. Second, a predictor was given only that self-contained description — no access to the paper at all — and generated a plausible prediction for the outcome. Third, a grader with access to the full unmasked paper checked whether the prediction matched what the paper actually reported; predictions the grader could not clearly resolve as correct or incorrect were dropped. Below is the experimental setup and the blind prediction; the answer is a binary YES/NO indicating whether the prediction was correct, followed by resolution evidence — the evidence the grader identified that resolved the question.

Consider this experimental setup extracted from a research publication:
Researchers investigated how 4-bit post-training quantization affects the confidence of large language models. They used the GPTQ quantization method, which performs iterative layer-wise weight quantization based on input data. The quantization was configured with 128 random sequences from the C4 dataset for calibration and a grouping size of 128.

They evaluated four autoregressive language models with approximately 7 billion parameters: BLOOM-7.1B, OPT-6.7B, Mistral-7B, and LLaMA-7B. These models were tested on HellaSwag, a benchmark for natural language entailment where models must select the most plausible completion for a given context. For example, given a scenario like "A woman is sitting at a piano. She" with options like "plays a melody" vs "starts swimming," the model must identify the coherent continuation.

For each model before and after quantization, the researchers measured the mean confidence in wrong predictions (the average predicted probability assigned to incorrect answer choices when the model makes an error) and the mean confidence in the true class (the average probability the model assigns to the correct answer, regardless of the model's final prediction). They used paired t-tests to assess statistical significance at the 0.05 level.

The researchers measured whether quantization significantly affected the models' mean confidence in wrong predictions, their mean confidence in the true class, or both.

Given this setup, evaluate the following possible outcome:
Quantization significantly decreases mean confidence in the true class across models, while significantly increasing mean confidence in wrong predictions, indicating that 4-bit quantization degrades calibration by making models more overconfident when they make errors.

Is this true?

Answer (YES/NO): NO